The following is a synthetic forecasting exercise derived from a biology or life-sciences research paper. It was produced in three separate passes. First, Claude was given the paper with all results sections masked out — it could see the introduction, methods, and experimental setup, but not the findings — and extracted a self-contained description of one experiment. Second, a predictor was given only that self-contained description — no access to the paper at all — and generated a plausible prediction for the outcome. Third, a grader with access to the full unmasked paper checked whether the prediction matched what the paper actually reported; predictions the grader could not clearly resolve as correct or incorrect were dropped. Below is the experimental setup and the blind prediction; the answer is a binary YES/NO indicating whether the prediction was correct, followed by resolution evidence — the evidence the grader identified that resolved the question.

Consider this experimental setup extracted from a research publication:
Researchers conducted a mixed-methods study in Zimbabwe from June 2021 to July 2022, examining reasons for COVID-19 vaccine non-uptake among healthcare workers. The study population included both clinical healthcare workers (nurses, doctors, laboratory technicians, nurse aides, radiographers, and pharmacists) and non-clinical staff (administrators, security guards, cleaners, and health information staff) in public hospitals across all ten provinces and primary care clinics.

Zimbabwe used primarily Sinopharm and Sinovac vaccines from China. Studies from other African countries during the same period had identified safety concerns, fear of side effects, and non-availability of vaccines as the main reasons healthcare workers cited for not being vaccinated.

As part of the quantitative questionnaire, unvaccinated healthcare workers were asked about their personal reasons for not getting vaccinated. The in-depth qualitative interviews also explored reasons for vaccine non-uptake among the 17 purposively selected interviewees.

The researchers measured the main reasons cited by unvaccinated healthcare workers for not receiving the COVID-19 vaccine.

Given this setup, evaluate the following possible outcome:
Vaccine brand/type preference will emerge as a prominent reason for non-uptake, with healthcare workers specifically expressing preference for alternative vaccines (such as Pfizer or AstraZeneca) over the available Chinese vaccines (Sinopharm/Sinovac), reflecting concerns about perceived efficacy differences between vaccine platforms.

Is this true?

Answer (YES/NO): NO